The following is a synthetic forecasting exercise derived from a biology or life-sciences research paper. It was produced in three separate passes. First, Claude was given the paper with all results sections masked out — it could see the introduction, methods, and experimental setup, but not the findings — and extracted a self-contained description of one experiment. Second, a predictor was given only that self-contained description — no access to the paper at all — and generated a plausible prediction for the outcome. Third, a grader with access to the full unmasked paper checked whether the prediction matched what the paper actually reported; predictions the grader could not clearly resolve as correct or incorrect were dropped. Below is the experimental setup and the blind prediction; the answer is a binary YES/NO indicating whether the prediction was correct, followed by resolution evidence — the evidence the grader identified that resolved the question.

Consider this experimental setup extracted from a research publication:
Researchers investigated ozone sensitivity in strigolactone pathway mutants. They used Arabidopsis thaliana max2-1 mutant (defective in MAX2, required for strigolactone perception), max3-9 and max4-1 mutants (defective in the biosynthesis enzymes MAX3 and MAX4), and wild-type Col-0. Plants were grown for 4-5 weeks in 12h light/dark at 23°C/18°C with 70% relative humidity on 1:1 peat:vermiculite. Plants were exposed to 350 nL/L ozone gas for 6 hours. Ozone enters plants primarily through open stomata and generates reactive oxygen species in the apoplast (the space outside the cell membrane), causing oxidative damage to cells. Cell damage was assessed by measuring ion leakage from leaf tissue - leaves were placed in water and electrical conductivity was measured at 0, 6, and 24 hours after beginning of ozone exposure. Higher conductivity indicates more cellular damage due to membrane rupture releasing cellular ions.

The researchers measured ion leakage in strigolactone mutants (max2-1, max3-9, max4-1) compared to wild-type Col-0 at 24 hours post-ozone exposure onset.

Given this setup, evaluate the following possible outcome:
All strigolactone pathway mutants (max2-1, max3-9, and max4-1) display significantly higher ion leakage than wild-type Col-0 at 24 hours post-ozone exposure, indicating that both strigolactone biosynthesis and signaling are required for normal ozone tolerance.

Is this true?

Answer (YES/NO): NO